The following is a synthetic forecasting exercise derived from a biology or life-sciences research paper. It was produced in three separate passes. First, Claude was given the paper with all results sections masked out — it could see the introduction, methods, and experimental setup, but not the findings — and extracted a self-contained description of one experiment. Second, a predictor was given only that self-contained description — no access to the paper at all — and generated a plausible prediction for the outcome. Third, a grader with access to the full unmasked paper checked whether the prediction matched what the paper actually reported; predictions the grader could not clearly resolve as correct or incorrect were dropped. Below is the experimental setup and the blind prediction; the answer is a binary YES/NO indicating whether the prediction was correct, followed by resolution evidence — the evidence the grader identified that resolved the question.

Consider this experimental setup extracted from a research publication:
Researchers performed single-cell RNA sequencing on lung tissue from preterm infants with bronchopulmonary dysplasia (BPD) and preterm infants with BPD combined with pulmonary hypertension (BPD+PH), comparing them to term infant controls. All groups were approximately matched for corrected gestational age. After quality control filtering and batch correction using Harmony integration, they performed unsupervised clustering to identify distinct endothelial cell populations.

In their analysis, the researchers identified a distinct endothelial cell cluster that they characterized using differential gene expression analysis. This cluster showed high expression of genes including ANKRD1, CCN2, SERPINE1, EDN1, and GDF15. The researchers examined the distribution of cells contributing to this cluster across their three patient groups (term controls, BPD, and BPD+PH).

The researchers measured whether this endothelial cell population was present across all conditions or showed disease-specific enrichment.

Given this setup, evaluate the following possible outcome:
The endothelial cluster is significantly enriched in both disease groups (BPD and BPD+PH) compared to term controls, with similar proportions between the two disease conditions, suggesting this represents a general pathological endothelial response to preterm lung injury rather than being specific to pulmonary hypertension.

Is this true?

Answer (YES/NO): NO